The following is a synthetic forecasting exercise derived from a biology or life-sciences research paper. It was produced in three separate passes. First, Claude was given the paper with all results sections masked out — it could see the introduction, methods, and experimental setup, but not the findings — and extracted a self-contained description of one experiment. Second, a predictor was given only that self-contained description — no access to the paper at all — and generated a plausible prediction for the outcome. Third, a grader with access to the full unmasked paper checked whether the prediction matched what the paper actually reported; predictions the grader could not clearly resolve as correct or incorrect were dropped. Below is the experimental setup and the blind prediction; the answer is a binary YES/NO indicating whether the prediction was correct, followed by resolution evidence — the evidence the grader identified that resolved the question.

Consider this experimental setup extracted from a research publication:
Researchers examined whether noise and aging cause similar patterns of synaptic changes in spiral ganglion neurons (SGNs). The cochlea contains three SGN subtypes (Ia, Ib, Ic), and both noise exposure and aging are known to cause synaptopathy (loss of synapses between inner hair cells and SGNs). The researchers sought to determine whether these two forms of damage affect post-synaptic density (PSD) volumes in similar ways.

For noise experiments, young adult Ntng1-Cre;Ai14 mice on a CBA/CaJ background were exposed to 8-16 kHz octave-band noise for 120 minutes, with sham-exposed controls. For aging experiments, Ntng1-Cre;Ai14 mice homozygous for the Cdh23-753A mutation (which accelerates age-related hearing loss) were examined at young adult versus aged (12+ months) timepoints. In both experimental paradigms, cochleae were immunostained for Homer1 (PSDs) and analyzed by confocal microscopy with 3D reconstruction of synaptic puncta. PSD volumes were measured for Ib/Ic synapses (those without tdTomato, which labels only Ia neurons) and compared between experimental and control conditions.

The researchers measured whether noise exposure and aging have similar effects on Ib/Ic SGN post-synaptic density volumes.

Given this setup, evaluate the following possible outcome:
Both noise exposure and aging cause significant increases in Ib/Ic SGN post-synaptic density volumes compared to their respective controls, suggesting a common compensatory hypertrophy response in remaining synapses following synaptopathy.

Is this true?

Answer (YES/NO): NO